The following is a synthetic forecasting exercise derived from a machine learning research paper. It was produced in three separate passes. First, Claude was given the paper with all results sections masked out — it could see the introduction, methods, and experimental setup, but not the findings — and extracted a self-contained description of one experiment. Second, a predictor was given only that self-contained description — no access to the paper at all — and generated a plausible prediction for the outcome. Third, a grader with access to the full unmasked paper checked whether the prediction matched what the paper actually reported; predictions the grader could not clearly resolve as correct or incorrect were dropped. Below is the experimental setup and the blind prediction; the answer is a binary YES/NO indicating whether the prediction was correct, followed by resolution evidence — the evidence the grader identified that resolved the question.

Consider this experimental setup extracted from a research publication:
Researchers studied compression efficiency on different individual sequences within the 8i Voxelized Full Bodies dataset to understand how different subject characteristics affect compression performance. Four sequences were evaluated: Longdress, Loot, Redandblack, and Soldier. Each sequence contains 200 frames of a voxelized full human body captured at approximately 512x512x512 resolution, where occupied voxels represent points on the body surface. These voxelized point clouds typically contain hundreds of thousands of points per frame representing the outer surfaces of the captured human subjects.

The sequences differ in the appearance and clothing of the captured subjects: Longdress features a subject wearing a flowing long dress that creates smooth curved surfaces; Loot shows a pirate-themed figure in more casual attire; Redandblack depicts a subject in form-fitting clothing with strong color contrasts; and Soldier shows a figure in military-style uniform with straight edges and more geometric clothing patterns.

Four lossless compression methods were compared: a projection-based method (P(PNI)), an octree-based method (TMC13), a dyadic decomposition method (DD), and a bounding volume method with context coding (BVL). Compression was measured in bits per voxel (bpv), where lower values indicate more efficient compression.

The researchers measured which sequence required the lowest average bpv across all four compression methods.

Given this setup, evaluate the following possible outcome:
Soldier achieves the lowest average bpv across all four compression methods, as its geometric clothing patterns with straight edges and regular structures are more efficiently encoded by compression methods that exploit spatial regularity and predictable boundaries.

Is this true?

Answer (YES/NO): NO